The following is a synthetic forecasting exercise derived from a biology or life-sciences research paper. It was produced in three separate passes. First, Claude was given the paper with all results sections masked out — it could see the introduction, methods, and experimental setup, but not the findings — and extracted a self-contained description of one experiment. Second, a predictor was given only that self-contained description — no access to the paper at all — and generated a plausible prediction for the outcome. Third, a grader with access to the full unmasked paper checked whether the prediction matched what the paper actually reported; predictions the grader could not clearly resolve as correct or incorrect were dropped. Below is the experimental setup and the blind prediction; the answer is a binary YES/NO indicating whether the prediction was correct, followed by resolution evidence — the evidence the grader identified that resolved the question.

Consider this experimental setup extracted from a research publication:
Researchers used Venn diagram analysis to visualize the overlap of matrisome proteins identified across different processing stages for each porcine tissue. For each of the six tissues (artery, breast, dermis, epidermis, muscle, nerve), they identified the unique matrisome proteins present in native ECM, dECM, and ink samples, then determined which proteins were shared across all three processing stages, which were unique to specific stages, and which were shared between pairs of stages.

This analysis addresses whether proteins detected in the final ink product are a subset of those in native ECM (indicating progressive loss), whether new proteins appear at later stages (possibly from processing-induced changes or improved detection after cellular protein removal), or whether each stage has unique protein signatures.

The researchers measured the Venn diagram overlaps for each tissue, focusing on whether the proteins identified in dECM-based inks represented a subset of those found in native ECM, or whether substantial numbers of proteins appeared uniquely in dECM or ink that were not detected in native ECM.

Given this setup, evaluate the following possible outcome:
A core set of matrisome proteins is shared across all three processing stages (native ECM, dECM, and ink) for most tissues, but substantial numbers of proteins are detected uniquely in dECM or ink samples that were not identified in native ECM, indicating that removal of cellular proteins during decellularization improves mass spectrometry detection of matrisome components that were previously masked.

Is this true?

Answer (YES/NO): NO